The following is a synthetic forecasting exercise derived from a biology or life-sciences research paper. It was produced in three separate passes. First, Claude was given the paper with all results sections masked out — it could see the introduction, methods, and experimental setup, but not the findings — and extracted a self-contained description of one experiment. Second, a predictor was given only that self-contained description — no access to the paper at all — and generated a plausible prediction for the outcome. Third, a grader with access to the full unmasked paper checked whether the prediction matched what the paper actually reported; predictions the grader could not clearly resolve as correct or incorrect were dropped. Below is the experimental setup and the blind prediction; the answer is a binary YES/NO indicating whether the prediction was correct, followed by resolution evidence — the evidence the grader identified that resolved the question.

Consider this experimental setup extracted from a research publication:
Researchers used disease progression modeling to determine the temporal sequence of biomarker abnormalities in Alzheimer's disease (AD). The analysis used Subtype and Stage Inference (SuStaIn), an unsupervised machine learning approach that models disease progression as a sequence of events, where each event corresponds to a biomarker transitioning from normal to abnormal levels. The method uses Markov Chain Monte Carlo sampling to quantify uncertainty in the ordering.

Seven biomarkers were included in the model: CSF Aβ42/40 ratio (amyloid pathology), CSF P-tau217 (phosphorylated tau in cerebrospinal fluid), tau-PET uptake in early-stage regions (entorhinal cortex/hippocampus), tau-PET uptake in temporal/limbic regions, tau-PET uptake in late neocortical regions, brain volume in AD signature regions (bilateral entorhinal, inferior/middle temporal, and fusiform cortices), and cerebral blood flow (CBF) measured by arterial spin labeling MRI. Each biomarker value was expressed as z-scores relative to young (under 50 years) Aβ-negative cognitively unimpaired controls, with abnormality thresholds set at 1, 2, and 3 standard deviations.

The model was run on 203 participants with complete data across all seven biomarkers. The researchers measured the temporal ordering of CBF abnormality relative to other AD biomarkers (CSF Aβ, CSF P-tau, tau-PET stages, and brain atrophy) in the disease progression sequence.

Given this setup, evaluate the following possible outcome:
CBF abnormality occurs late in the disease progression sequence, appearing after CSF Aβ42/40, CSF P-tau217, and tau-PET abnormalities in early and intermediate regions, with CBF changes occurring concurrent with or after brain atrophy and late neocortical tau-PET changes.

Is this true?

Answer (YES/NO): YES